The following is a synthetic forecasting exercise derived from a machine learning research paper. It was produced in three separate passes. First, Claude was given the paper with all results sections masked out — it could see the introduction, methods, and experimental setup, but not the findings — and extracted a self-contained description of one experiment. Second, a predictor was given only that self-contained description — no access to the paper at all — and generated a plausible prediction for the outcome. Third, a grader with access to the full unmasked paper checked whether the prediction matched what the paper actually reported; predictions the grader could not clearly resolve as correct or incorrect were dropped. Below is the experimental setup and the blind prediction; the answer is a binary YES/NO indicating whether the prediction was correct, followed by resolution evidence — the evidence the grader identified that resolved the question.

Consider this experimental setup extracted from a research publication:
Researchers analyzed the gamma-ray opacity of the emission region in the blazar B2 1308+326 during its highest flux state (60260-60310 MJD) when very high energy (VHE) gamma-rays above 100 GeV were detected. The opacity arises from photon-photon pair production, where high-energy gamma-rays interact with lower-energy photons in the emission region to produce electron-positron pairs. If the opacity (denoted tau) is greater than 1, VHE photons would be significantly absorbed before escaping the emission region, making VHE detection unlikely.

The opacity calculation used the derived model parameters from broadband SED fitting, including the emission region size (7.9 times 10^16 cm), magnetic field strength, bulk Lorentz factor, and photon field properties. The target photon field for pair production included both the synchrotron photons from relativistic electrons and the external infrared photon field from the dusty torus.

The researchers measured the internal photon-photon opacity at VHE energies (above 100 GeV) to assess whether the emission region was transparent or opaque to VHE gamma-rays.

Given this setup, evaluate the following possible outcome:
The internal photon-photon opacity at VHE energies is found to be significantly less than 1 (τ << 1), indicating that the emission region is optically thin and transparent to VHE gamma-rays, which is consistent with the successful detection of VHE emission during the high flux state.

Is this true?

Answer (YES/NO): YES